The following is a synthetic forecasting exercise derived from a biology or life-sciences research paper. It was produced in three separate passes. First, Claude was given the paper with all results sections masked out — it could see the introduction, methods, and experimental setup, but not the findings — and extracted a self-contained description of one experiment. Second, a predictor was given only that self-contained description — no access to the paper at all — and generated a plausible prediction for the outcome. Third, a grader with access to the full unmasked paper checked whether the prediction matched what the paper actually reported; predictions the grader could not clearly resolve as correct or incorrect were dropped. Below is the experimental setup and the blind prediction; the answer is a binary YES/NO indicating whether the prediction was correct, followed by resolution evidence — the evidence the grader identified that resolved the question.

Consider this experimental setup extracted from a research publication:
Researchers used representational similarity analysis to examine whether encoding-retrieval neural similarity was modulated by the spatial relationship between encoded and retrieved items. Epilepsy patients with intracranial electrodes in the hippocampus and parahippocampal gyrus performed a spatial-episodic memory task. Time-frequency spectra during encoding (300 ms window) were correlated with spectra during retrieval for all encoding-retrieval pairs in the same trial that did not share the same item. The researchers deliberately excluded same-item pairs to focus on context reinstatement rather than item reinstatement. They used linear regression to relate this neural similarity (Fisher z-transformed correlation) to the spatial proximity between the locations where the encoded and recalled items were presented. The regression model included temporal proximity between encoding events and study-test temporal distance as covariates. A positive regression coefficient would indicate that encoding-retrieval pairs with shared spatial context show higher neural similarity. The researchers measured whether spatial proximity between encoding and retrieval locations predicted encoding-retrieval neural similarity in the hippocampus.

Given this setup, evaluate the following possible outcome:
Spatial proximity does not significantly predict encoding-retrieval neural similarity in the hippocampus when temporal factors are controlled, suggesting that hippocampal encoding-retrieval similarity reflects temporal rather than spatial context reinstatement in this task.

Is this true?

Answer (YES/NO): NO